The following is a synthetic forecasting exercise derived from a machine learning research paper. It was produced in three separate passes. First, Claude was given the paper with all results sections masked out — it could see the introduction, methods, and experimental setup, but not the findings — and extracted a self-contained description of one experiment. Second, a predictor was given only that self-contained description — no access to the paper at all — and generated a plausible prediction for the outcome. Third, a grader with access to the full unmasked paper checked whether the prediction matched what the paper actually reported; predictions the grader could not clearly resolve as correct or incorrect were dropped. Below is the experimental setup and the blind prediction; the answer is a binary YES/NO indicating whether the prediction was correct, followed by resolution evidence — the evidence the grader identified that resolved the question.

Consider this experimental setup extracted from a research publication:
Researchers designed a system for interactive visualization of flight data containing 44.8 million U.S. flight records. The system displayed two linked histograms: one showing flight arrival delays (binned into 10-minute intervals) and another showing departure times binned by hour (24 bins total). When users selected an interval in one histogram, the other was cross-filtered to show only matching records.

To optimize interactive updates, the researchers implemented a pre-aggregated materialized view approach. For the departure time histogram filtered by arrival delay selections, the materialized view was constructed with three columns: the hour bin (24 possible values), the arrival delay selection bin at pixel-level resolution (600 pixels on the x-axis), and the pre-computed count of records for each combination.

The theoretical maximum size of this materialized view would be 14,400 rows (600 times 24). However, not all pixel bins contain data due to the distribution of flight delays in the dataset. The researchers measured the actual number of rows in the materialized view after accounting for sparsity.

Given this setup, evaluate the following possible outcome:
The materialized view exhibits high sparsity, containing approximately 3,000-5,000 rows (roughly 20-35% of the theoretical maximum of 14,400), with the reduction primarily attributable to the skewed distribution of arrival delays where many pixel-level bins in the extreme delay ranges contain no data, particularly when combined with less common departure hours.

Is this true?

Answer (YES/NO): NO